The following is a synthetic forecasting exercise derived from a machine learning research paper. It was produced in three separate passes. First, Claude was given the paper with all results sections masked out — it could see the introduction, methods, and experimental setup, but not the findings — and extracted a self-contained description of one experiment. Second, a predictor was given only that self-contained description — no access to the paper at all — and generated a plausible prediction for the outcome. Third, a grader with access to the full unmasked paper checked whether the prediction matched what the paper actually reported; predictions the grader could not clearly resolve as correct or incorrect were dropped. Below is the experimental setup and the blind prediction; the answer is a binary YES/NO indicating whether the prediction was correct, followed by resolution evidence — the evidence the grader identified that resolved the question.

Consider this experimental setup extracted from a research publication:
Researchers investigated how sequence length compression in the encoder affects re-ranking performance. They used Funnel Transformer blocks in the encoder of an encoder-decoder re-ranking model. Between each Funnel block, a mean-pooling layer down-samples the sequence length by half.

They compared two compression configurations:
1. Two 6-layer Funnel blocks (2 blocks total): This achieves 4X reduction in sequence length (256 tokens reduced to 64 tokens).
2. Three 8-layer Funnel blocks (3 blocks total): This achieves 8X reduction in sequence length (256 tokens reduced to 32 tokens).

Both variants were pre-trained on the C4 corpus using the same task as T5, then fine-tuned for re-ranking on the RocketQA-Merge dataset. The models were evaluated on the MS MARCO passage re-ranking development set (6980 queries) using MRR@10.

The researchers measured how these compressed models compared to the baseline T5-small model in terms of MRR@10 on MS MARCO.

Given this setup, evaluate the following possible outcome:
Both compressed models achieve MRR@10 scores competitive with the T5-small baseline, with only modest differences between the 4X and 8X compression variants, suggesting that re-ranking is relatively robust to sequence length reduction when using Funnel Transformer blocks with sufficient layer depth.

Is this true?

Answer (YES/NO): NO